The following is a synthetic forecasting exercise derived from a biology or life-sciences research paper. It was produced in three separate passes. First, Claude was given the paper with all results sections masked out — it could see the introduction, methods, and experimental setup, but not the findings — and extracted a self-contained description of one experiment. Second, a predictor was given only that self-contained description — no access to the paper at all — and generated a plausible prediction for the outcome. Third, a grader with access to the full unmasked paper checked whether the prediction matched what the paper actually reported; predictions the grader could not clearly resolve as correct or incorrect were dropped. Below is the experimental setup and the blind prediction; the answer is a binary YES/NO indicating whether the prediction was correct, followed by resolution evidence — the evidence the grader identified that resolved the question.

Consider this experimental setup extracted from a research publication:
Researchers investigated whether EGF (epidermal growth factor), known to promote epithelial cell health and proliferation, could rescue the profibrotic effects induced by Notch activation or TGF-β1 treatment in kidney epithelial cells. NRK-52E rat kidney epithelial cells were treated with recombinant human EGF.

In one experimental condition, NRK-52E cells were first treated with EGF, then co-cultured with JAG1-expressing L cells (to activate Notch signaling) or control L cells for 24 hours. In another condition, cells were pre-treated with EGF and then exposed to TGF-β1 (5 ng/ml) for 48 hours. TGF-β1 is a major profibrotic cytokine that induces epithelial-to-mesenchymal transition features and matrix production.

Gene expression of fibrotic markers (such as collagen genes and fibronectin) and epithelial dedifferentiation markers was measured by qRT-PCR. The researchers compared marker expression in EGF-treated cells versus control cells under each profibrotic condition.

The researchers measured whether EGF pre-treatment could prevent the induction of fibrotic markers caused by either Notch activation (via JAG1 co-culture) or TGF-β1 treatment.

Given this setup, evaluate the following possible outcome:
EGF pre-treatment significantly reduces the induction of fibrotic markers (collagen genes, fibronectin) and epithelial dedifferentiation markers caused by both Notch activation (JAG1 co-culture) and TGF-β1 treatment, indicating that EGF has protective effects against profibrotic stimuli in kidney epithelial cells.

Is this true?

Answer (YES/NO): NO